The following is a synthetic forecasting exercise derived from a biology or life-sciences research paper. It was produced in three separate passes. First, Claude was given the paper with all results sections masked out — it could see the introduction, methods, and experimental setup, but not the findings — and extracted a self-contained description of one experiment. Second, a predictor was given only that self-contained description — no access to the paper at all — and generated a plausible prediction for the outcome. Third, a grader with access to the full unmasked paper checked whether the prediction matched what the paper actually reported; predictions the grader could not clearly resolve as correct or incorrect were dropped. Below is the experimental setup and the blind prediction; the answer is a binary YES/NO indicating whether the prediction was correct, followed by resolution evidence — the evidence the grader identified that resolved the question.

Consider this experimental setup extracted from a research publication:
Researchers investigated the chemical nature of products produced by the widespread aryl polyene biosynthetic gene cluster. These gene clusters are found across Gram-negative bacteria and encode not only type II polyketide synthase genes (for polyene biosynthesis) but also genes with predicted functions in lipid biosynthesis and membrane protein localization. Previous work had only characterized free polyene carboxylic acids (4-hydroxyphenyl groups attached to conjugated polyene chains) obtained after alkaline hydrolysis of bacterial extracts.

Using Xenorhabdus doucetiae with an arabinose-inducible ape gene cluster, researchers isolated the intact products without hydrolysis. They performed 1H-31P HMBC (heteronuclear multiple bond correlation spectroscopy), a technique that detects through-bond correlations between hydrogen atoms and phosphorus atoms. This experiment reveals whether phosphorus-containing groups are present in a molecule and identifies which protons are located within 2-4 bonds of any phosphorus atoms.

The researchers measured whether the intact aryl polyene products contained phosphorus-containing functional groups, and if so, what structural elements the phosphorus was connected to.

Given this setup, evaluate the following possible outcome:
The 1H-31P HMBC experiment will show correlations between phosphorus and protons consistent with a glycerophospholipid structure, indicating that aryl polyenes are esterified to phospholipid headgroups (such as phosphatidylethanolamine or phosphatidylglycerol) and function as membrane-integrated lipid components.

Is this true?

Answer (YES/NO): NO